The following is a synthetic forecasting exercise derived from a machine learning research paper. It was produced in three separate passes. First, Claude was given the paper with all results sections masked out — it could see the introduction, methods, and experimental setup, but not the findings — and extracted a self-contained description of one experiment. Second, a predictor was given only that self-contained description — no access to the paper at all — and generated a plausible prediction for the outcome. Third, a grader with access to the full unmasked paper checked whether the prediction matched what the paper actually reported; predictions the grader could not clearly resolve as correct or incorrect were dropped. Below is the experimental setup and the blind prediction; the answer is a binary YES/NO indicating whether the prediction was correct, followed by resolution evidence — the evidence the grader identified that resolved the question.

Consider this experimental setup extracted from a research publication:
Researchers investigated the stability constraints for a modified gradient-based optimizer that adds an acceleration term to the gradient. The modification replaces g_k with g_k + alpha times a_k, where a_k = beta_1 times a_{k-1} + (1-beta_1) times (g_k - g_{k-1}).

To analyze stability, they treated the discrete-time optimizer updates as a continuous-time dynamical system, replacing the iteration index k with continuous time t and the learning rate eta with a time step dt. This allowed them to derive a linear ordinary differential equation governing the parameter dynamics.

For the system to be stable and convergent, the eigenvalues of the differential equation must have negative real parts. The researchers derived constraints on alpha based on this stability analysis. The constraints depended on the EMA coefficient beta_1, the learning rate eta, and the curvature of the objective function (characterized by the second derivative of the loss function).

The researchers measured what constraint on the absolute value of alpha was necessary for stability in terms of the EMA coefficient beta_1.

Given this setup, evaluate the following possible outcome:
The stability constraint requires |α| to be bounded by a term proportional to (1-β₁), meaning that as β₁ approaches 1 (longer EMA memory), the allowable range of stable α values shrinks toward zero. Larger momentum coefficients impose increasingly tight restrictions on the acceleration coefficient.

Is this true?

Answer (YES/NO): NO